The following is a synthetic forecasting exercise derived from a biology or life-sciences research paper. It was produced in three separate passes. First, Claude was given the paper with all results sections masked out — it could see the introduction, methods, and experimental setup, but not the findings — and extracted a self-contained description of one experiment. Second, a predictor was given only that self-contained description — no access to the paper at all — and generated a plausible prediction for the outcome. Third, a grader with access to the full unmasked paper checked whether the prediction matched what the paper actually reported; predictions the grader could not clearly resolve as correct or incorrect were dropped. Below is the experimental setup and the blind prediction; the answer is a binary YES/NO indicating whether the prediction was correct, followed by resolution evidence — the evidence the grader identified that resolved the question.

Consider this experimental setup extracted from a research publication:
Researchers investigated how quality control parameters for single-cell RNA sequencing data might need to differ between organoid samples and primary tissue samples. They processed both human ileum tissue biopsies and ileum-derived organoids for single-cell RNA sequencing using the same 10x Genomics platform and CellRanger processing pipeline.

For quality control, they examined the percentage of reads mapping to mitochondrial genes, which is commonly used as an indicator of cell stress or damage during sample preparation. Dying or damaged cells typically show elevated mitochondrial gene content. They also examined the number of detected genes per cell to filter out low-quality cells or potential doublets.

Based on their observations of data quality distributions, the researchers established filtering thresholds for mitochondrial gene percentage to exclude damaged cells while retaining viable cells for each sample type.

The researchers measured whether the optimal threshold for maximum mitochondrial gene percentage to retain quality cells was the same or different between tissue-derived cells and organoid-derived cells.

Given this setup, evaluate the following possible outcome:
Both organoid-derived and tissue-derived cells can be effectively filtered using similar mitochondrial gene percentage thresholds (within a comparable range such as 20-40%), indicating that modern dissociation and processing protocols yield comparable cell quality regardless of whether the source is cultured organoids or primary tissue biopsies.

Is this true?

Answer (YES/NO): NO